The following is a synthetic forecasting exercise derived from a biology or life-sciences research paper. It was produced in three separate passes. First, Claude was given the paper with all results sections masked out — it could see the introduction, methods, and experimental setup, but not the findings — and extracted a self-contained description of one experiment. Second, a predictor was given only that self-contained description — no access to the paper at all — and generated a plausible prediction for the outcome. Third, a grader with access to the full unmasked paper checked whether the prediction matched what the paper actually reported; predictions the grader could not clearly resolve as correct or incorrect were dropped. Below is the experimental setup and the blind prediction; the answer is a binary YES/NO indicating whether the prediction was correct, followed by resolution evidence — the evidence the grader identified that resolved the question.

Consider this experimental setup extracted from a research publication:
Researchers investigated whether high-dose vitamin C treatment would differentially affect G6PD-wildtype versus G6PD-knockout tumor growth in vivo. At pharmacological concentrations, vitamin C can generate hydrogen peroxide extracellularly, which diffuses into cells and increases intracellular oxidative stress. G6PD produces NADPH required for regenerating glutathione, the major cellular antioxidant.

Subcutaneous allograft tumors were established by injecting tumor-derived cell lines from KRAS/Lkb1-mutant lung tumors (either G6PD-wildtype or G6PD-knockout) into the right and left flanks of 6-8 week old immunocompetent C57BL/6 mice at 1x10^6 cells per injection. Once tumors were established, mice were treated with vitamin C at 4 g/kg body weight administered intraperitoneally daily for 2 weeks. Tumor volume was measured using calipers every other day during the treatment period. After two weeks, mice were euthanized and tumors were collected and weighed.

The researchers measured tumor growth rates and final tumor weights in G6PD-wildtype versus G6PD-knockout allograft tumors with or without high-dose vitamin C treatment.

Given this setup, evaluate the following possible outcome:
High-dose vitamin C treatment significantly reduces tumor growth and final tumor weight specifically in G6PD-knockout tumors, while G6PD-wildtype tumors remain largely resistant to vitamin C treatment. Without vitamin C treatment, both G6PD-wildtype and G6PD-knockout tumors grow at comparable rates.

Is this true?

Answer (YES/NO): NO